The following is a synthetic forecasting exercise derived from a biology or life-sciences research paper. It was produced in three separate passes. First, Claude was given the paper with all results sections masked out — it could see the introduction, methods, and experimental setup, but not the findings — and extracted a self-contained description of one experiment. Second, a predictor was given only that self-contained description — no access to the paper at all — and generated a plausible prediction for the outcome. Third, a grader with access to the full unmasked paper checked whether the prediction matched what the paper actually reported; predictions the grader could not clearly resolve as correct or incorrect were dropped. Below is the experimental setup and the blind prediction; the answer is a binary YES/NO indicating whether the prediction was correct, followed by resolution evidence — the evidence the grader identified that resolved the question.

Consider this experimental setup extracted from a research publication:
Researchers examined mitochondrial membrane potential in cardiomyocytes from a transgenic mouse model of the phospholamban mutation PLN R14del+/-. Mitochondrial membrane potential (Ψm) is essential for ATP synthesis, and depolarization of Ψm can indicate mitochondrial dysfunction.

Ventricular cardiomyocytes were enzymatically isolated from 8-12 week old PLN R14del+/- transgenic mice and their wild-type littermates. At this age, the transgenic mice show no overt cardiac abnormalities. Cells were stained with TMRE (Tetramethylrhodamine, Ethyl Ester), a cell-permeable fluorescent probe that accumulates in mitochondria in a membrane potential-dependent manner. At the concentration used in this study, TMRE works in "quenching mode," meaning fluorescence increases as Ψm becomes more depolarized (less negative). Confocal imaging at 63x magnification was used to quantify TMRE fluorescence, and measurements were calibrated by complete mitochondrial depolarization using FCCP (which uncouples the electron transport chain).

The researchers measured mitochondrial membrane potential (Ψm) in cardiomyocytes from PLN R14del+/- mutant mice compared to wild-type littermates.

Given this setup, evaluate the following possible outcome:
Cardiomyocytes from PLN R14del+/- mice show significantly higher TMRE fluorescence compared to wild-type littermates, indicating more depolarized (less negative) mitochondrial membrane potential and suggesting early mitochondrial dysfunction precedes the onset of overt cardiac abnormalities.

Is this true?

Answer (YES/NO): NO